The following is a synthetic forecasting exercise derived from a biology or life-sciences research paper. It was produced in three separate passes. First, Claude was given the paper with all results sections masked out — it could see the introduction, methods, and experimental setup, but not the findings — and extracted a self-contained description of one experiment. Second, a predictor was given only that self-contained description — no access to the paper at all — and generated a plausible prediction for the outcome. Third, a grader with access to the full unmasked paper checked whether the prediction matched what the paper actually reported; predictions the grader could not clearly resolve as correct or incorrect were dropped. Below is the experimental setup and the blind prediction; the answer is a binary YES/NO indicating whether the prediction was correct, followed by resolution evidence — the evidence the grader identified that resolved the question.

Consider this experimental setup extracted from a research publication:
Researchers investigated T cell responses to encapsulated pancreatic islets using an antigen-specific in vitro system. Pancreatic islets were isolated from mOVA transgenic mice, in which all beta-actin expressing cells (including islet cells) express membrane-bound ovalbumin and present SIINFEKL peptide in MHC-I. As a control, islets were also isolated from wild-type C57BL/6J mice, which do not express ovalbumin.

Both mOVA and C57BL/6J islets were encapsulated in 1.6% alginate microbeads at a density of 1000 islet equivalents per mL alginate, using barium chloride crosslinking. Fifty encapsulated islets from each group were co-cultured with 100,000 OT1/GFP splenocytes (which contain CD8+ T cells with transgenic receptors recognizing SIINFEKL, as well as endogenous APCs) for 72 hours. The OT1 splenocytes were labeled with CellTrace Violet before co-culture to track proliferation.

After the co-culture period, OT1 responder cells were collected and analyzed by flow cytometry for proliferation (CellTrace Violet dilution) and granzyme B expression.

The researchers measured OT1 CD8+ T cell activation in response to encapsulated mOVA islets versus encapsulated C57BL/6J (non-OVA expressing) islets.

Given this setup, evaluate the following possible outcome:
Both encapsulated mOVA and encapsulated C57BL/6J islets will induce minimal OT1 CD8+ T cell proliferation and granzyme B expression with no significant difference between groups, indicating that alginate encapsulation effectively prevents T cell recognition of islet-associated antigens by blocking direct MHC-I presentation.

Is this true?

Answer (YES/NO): NO